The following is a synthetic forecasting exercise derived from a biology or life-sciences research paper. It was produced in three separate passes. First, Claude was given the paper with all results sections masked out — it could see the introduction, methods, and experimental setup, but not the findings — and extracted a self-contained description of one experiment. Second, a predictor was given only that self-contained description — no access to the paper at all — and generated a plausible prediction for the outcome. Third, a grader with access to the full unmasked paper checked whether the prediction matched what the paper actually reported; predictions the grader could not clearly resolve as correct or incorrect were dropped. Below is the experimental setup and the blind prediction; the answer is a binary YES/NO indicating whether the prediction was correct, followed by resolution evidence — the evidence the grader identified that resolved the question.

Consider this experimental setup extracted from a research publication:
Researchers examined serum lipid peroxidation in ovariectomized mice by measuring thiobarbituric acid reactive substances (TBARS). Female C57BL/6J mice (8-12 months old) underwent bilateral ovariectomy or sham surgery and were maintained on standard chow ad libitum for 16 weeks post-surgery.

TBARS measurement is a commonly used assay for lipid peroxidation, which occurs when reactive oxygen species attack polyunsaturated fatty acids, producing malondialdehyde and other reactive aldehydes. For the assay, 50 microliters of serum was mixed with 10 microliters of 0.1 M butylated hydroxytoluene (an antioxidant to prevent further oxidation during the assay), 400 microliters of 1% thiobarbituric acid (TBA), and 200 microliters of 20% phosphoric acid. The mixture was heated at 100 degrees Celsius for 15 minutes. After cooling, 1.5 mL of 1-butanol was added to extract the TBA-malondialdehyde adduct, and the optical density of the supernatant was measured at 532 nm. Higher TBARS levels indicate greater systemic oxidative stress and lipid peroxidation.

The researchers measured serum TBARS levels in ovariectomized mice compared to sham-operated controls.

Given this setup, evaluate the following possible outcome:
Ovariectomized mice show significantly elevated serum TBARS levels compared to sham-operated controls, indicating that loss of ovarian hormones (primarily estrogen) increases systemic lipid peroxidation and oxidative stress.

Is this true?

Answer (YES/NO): YES